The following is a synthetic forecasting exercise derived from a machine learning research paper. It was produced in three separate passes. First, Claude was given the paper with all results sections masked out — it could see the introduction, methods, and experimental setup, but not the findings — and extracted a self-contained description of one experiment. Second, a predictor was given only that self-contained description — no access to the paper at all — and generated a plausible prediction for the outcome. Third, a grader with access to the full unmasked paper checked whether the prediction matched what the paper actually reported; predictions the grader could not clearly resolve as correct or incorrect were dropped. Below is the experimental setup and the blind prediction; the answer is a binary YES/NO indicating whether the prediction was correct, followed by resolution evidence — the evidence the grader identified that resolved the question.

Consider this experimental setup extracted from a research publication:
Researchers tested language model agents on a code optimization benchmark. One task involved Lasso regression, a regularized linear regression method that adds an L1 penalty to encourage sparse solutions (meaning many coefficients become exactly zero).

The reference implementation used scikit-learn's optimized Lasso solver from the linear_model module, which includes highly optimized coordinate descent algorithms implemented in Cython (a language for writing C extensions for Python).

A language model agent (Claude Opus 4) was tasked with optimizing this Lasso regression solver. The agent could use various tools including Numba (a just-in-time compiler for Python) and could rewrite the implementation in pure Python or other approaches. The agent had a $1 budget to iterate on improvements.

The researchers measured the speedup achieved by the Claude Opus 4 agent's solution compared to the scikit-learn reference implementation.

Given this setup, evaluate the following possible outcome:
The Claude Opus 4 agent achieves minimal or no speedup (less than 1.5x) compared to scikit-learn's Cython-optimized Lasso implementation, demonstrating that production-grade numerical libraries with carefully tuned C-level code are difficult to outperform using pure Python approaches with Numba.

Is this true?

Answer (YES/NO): YES